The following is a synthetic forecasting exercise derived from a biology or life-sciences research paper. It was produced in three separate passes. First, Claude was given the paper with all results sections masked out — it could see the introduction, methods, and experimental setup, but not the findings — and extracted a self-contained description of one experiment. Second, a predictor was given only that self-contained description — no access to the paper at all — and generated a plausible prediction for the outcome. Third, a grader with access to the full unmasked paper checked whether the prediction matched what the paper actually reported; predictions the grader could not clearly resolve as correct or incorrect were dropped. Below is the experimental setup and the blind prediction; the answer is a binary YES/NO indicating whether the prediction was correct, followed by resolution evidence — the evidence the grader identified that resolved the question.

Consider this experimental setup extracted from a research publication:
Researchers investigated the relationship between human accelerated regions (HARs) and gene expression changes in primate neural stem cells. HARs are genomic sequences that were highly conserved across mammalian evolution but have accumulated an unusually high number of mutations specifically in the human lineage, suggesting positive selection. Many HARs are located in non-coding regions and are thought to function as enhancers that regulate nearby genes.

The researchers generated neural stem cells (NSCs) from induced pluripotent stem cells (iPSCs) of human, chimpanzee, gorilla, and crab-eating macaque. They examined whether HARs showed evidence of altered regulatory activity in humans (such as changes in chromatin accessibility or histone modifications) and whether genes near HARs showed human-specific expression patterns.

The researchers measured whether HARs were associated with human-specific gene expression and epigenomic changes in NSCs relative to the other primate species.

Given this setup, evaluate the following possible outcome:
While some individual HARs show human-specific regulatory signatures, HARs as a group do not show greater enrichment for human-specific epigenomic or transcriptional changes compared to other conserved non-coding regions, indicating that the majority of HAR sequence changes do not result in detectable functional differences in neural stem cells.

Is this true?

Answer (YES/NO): NO